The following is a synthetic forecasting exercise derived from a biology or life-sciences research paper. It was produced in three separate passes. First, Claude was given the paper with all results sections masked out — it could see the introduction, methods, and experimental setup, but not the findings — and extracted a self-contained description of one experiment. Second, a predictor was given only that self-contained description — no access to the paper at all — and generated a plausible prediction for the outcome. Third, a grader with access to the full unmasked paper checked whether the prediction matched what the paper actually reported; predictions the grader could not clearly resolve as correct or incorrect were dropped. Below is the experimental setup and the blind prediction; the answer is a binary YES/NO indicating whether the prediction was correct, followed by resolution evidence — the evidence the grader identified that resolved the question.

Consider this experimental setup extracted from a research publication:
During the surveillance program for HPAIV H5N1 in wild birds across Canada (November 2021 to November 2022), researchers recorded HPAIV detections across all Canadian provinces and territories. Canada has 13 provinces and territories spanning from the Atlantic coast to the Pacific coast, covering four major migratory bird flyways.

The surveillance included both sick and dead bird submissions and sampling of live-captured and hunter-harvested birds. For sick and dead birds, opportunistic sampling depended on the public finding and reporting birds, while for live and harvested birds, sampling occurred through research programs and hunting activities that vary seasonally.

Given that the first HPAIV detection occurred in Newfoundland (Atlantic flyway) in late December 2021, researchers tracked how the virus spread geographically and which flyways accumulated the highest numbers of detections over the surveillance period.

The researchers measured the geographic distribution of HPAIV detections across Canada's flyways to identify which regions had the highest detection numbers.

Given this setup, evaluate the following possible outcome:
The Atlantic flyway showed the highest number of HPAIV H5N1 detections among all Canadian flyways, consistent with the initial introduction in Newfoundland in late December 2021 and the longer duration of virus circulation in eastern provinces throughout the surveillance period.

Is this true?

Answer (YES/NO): NO